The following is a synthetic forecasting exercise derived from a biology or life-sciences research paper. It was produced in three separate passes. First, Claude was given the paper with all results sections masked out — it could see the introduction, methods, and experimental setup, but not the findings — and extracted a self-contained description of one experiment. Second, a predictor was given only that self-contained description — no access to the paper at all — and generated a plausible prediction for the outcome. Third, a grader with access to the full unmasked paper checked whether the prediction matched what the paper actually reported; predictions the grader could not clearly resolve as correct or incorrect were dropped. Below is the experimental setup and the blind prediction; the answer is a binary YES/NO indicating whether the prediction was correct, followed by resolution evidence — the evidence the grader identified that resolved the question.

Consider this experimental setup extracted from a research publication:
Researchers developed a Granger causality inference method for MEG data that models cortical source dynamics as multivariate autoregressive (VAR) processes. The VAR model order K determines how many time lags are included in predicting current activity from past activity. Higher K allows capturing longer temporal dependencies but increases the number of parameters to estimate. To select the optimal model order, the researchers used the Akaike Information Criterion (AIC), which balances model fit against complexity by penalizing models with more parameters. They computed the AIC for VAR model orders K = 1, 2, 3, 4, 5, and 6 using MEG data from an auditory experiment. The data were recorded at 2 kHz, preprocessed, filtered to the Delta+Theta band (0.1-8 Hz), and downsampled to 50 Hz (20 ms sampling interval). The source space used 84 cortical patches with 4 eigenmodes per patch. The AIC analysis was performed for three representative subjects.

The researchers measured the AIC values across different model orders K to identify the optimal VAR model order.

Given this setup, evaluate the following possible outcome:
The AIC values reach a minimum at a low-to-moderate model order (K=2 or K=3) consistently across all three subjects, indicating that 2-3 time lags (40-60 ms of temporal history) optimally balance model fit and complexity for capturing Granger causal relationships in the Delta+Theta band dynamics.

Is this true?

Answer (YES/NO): YES